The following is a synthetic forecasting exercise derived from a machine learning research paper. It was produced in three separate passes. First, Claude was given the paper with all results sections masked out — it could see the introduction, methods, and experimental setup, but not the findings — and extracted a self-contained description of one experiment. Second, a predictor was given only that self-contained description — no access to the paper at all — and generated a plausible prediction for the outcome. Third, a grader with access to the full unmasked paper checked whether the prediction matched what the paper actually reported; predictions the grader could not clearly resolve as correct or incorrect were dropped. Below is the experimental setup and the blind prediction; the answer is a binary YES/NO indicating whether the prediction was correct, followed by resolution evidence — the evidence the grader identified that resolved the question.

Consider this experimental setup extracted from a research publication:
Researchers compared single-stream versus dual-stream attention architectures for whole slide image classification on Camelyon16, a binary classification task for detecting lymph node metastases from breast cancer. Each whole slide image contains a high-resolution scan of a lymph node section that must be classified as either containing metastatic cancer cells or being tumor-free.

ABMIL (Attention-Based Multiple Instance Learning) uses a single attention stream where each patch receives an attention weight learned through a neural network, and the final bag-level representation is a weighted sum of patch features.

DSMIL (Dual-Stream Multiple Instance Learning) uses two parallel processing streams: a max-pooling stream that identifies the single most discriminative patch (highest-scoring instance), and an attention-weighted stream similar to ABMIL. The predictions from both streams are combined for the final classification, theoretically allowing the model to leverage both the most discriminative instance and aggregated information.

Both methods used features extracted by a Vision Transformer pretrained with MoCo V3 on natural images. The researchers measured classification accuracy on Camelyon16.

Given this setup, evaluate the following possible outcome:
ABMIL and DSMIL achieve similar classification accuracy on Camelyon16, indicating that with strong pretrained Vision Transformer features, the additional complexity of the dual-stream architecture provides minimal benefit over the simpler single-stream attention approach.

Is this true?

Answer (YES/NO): NO